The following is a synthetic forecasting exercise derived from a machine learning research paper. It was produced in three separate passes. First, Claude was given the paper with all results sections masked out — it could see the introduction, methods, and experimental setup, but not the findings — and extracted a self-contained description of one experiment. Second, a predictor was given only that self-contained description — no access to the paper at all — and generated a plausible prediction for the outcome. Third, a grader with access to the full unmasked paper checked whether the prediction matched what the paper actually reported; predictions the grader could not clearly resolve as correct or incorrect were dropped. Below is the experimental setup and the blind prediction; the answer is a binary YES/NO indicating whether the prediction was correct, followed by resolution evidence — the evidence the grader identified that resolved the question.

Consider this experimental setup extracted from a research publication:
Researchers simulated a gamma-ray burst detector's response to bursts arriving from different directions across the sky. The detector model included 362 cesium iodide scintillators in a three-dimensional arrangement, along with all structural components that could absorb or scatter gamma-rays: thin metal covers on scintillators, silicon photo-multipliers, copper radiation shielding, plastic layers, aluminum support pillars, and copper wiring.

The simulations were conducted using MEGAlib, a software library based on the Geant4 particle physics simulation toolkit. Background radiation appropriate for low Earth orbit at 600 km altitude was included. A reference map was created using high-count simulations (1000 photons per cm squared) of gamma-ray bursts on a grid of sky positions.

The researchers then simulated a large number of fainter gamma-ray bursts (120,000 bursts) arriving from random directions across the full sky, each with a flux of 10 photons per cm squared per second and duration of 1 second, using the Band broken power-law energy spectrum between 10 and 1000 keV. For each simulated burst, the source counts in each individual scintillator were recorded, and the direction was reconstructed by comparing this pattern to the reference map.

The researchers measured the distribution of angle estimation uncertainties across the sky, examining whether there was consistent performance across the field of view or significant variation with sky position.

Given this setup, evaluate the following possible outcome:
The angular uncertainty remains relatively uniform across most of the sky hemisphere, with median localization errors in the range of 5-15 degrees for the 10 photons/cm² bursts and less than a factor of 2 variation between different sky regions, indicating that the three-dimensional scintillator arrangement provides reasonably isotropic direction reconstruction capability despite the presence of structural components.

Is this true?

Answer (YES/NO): NO